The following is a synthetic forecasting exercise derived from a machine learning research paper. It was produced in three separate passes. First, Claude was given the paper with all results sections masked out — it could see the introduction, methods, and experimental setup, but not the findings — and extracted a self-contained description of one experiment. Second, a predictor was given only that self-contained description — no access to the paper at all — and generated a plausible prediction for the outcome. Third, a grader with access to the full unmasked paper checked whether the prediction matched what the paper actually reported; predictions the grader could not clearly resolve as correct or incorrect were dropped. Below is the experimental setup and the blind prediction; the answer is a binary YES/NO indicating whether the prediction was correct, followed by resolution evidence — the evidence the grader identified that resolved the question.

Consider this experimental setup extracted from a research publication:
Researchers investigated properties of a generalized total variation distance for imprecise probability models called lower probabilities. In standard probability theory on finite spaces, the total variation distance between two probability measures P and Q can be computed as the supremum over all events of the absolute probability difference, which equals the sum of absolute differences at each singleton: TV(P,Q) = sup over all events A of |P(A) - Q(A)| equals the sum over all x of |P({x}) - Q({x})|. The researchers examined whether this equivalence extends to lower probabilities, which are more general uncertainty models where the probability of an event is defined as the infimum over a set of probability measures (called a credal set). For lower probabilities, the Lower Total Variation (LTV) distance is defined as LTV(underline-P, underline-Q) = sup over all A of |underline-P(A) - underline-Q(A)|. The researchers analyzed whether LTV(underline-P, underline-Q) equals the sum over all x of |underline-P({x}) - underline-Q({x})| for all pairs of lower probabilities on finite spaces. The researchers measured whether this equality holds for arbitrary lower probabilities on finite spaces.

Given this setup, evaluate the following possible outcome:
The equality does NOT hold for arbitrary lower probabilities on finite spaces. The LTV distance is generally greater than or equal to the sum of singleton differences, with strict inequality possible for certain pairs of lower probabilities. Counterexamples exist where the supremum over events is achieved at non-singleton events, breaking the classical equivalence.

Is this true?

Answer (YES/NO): NO